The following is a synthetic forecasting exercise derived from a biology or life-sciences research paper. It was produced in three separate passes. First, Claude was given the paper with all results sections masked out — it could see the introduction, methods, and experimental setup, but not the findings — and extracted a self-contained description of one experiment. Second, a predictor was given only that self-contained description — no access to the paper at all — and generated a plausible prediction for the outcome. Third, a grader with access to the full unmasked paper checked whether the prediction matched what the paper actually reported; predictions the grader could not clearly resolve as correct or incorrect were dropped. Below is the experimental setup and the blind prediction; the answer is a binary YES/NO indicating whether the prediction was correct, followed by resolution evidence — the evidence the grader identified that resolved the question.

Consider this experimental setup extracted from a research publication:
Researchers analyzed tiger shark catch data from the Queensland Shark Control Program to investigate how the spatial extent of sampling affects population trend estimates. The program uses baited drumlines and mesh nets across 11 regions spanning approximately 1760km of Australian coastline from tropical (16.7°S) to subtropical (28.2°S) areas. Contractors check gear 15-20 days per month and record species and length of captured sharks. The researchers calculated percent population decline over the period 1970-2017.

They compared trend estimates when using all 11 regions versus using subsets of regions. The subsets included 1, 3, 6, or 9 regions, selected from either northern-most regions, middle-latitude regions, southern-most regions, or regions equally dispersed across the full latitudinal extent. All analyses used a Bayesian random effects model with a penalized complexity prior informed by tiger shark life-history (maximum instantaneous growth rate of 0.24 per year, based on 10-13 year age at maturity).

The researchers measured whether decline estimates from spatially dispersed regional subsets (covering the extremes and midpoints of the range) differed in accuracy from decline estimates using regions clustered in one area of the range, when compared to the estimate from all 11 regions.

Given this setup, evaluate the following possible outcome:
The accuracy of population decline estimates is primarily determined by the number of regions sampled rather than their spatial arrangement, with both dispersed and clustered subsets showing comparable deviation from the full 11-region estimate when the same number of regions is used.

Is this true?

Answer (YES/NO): NO